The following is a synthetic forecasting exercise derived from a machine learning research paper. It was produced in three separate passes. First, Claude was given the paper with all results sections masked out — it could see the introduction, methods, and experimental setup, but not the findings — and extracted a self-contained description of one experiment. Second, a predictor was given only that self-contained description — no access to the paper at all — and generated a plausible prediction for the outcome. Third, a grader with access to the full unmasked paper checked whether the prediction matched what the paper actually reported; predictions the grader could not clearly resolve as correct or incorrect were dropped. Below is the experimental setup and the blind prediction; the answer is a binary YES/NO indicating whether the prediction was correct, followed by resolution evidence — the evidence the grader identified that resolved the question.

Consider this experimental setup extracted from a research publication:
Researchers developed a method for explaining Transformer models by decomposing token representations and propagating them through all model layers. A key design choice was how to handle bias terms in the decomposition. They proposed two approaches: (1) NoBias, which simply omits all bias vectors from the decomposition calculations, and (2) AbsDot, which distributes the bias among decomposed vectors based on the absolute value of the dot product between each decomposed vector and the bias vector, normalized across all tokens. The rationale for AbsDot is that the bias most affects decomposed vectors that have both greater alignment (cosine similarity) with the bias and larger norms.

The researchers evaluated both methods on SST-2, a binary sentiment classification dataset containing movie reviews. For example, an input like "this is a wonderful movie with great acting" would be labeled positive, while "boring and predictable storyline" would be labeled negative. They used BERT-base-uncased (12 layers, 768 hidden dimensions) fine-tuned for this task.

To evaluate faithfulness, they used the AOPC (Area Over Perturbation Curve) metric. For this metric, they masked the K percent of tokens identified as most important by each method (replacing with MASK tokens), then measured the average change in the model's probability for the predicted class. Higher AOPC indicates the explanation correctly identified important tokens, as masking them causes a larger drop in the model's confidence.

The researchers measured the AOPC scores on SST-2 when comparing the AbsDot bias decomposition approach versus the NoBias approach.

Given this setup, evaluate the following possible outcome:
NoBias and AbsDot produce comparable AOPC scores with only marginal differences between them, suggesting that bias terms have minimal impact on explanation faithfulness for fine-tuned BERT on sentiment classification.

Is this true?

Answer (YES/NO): YES